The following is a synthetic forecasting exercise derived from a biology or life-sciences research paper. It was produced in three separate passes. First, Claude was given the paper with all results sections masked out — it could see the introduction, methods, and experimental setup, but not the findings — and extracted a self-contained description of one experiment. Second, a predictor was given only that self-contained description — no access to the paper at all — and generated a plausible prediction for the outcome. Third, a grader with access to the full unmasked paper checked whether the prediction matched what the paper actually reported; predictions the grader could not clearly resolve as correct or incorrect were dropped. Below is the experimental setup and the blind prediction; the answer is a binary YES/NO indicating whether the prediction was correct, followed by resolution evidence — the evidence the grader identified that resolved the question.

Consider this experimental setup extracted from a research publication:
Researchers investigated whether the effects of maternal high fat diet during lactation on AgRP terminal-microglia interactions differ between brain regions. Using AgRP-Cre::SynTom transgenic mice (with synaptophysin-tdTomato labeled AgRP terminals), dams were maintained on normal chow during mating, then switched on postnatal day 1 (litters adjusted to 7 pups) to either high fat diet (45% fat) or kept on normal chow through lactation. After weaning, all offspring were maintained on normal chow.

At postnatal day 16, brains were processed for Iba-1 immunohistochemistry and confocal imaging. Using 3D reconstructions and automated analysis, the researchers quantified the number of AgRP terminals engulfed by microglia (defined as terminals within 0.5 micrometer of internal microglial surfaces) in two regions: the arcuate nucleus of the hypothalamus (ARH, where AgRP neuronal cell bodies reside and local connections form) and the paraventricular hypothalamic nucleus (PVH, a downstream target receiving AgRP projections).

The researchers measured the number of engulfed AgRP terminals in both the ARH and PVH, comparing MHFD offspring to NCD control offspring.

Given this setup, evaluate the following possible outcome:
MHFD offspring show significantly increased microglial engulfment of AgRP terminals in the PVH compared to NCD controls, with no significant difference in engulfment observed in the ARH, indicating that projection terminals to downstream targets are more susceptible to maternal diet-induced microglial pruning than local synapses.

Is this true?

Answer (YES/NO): NO